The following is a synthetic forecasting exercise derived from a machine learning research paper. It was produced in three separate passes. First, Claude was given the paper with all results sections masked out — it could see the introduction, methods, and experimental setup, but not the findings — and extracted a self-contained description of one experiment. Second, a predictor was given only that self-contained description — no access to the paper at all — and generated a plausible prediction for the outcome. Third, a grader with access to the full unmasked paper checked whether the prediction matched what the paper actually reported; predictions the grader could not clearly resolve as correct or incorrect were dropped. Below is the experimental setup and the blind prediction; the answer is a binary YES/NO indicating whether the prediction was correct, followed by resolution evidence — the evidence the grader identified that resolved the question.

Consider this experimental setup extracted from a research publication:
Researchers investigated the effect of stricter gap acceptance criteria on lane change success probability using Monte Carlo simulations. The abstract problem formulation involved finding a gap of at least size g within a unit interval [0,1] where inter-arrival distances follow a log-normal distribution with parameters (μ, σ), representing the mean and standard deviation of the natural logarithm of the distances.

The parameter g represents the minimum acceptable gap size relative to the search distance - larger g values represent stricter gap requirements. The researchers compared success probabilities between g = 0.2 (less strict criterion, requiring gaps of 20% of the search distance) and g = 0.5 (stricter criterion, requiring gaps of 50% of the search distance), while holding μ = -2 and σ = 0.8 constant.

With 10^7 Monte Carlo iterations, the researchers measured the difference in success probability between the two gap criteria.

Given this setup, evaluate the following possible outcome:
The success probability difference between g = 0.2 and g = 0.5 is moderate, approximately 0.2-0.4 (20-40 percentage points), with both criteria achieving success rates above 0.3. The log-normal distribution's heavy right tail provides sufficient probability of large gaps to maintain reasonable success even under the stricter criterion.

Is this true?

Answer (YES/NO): NO